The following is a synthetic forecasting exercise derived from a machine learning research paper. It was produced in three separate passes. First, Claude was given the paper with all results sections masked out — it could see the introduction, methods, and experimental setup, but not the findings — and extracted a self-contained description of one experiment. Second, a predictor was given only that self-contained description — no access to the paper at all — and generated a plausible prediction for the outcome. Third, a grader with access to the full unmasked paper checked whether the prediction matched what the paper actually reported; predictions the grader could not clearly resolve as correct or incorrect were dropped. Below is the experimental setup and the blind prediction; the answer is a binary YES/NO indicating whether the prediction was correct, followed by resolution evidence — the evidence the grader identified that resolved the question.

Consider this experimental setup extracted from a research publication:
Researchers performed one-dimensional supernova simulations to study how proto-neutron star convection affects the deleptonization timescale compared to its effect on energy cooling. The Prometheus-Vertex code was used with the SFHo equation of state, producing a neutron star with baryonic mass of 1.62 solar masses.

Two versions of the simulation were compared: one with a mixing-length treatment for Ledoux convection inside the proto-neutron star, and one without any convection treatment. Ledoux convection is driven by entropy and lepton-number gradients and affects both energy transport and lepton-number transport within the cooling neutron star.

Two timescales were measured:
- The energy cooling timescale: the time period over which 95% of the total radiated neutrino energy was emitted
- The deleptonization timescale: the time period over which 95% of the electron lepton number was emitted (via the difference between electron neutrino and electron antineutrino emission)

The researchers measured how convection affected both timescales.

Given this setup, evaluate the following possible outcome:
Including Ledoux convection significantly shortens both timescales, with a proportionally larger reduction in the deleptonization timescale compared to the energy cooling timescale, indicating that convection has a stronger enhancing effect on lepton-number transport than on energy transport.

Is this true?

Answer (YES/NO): YES